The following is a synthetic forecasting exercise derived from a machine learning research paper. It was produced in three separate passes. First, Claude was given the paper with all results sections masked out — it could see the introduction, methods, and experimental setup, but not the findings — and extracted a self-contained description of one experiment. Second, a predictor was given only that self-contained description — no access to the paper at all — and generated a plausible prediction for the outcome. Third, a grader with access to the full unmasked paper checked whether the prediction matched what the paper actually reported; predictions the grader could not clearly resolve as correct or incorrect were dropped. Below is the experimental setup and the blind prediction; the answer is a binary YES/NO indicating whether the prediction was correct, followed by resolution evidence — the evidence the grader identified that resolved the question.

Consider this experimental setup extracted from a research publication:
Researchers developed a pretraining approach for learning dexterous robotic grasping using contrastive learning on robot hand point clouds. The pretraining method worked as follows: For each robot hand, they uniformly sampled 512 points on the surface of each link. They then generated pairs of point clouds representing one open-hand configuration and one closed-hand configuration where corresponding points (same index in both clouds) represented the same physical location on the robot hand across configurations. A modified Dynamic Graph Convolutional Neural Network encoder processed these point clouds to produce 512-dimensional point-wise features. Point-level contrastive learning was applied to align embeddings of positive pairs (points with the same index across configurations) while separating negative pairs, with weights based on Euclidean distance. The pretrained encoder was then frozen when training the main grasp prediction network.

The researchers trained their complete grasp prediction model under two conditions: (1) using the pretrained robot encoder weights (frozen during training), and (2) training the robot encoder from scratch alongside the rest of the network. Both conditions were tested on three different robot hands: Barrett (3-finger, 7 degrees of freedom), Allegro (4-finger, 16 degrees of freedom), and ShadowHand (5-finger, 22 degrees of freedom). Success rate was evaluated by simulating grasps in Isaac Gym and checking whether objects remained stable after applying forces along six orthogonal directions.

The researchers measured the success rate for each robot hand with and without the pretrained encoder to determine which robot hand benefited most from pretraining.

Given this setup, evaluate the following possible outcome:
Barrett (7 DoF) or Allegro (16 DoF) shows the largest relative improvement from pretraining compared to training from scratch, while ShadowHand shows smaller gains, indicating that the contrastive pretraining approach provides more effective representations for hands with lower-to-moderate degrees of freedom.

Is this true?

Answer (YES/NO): NO